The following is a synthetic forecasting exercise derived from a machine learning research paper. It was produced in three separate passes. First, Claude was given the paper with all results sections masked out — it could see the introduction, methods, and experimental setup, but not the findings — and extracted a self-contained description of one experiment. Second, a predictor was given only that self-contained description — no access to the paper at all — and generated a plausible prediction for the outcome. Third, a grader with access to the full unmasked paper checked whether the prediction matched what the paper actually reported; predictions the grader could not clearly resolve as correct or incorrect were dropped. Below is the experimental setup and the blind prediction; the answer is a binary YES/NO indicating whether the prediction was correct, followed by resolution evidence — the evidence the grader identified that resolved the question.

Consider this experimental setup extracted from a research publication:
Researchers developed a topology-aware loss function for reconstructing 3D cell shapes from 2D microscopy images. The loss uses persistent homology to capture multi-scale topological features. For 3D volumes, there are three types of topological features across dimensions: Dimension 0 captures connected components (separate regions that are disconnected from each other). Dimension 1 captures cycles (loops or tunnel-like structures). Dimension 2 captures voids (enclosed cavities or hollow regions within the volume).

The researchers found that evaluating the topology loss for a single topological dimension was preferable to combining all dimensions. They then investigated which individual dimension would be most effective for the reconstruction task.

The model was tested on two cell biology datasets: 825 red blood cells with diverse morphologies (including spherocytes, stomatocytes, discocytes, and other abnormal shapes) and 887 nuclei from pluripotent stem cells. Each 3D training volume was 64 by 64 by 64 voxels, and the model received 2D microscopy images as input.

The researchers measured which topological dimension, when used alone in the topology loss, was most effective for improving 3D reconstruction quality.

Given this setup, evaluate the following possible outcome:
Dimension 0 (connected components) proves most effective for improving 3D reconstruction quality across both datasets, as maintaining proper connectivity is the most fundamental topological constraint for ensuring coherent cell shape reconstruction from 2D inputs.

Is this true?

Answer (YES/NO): NO